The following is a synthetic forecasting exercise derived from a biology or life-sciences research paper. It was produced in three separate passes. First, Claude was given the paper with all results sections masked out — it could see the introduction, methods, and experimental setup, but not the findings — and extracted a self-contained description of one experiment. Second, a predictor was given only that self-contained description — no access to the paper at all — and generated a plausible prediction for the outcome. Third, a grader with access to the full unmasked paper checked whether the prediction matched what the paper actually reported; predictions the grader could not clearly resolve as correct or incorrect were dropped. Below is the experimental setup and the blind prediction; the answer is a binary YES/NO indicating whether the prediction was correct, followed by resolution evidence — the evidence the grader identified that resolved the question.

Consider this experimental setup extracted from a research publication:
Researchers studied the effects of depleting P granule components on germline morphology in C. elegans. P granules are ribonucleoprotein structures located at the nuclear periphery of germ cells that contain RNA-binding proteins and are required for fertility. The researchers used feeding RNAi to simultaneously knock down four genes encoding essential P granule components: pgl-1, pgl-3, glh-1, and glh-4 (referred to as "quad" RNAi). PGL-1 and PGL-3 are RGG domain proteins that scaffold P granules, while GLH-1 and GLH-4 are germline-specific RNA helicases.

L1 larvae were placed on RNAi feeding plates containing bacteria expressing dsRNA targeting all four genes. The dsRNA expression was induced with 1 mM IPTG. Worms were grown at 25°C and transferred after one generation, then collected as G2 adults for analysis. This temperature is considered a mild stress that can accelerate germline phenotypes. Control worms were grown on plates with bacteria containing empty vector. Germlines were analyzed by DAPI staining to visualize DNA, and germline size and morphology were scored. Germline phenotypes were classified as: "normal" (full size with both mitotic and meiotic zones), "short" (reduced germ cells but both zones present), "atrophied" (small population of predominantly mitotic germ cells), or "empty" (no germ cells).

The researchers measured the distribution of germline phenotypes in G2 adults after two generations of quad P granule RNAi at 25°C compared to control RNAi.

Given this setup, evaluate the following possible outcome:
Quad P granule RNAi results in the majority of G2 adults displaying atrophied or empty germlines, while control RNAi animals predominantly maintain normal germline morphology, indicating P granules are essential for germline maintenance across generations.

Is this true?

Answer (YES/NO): YES